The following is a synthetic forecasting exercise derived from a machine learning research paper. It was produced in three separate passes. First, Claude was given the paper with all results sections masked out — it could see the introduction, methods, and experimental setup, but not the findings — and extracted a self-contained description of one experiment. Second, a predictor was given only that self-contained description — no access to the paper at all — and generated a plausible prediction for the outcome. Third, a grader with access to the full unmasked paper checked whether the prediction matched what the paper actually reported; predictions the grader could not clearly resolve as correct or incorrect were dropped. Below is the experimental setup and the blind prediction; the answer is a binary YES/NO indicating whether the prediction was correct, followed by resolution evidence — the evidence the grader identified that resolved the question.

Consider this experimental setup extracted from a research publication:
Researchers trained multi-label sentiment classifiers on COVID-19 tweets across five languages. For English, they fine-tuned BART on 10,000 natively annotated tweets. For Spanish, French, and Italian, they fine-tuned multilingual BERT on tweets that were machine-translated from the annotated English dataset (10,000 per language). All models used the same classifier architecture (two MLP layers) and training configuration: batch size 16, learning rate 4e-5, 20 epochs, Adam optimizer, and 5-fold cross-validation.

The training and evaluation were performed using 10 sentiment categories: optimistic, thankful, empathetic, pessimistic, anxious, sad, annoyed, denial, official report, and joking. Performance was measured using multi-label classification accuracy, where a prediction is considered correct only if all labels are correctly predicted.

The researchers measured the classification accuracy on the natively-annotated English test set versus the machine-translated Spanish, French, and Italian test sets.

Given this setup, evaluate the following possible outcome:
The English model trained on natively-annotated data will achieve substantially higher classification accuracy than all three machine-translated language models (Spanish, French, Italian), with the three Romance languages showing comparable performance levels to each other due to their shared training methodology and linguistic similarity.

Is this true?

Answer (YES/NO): YES